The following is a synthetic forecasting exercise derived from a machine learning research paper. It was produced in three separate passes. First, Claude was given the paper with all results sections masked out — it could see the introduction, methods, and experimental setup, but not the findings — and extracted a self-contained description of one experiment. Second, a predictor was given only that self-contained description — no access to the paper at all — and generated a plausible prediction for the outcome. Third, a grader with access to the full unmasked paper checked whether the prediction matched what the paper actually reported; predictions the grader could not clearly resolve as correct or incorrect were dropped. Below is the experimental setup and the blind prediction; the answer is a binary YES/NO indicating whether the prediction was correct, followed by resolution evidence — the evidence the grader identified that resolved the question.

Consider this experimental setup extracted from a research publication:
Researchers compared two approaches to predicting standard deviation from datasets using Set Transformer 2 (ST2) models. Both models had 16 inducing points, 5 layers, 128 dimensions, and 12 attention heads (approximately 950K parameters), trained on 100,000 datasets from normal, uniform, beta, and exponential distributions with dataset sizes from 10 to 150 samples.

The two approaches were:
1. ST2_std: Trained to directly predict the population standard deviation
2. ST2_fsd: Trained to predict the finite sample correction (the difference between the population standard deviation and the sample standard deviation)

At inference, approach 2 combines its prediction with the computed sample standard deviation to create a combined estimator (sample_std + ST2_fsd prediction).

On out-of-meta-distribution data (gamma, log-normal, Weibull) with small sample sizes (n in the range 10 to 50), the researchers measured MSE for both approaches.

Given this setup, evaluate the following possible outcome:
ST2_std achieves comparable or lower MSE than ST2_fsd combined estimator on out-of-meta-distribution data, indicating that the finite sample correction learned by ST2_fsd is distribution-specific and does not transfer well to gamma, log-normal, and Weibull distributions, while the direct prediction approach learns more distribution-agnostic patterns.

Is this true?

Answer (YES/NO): NO